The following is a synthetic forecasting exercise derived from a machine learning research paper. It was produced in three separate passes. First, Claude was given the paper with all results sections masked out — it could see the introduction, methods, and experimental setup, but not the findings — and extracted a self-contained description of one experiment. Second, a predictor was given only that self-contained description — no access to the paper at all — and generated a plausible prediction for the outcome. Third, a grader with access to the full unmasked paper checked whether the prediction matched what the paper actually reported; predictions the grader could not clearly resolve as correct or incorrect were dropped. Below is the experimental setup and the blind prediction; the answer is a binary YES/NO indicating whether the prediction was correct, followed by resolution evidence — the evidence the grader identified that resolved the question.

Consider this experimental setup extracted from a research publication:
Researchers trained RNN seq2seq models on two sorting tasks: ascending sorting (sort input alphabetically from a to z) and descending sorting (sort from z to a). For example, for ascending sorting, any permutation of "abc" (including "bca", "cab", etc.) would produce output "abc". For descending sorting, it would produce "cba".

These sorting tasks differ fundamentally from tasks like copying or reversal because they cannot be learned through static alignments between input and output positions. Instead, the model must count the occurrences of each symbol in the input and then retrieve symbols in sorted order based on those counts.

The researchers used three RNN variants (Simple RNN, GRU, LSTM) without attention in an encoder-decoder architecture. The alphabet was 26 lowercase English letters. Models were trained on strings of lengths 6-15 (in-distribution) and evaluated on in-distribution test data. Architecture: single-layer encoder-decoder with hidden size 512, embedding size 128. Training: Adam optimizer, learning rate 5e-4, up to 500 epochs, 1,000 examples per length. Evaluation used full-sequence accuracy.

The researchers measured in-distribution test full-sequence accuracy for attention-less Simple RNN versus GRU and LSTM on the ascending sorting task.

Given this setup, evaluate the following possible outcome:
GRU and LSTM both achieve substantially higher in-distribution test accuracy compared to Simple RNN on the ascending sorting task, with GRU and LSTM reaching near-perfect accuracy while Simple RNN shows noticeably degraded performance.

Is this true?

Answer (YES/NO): YES